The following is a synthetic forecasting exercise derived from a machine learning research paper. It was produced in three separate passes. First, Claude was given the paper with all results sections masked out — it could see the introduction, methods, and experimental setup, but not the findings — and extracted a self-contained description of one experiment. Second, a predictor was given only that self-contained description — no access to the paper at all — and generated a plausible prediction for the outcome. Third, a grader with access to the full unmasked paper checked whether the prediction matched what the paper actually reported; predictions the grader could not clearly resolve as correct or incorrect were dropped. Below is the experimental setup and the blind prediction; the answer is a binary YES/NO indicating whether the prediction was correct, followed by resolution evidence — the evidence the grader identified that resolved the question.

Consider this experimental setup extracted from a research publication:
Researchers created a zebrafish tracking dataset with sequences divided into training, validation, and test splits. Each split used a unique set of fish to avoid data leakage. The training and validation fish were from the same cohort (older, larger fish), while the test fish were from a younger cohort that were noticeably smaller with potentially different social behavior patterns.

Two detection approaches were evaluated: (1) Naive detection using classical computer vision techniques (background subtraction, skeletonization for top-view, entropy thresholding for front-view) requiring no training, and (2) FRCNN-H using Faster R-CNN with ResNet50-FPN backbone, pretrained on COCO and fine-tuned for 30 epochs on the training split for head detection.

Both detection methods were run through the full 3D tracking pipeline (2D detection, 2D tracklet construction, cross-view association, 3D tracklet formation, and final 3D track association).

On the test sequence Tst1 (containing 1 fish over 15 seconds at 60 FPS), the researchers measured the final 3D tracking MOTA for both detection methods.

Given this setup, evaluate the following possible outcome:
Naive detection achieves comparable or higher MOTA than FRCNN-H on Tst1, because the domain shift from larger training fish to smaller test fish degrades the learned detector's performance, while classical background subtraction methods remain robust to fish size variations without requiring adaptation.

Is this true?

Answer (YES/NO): YES